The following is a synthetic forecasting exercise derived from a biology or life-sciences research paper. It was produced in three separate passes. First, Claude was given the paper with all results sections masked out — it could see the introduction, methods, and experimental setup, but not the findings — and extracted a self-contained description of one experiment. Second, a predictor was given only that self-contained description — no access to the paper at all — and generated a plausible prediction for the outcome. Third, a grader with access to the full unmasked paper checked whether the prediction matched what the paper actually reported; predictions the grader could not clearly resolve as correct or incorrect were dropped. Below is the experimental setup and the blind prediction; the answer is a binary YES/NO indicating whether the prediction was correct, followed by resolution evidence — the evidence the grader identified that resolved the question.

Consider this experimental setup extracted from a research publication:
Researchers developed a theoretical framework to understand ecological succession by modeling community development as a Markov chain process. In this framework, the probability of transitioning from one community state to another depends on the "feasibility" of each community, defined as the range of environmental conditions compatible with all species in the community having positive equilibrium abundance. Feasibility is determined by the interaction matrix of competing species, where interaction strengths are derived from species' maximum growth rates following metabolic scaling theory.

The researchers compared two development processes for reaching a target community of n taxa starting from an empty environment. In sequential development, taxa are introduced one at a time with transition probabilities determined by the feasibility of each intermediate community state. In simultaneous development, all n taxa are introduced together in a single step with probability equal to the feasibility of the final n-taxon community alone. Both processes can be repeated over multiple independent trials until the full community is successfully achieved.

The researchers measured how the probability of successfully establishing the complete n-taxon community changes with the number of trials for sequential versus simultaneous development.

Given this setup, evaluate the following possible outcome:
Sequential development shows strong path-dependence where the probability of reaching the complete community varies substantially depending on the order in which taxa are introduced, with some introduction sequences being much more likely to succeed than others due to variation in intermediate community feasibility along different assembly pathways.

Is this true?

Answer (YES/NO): YES